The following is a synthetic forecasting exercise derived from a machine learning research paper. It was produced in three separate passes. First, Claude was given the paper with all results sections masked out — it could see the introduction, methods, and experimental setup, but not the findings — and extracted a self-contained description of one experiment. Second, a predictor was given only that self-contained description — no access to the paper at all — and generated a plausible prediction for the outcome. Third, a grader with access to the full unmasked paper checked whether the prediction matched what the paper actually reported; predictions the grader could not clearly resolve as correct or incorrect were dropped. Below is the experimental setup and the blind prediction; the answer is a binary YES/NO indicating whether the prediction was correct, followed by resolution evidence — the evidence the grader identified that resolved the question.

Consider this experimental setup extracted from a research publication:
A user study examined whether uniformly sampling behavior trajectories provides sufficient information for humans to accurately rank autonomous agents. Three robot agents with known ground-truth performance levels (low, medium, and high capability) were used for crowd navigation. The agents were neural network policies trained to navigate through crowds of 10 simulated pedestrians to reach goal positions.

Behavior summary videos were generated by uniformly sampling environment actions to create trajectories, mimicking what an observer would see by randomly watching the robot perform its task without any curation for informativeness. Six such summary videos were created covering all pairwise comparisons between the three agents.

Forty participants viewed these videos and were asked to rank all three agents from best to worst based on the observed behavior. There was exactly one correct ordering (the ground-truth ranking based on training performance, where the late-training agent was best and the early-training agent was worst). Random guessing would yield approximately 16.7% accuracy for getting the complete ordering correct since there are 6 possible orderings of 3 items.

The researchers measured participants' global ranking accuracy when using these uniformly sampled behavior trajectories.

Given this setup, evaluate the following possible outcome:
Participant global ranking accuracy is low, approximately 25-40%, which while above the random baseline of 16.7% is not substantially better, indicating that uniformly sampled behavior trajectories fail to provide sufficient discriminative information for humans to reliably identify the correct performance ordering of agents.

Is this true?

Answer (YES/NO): YES